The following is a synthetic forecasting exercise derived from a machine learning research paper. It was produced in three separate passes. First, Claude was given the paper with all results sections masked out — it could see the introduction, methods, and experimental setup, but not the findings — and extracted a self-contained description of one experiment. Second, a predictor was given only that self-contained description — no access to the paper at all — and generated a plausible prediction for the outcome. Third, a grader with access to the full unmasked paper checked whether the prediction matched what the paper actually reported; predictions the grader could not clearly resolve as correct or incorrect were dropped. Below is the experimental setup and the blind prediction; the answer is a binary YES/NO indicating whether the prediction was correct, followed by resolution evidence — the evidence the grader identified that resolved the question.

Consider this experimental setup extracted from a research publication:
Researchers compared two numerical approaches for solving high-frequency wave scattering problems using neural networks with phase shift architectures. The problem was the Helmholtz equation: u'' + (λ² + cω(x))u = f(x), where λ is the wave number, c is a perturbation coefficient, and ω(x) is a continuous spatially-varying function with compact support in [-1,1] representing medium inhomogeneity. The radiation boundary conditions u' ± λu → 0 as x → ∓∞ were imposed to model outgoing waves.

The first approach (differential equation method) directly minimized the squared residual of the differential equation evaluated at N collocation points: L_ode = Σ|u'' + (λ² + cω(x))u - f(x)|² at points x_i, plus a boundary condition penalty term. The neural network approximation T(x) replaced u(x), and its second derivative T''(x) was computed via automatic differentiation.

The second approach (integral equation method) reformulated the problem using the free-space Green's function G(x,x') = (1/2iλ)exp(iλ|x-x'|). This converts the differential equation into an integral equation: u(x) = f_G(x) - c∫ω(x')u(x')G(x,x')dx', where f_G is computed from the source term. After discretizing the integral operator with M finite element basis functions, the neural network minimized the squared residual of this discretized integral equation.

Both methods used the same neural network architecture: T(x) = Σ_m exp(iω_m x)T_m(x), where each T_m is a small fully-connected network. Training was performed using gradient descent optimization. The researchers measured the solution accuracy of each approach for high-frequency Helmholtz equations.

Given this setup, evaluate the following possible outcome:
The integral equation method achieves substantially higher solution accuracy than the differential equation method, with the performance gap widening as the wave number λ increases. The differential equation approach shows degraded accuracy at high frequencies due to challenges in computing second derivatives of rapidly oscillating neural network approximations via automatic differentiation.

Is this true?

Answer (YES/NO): NO